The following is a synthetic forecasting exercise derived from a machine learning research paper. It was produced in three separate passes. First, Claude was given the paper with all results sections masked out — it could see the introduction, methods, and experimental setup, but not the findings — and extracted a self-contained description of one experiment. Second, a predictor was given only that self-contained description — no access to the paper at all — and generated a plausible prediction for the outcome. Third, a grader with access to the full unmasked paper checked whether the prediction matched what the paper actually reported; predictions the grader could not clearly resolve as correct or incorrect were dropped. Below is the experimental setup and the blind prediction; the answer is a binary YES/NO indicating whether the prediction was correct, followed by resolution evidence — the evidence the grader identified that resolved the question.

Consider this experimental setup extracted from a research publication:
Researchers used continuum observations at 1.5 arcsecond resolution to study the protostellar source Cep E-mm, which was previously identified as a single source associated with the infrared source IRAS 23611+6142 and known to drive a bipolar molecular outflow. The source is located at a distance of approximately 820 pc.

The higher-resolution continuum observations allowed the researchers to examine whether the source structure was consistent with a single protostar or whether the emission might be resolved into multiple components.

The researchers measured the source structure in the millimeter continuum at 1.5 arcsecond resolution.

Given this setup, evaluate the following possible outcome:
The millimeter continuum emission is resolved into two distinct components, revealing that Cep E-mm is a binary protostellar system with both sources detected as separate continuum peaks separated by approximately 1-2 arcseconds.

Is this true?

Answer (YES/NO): YES